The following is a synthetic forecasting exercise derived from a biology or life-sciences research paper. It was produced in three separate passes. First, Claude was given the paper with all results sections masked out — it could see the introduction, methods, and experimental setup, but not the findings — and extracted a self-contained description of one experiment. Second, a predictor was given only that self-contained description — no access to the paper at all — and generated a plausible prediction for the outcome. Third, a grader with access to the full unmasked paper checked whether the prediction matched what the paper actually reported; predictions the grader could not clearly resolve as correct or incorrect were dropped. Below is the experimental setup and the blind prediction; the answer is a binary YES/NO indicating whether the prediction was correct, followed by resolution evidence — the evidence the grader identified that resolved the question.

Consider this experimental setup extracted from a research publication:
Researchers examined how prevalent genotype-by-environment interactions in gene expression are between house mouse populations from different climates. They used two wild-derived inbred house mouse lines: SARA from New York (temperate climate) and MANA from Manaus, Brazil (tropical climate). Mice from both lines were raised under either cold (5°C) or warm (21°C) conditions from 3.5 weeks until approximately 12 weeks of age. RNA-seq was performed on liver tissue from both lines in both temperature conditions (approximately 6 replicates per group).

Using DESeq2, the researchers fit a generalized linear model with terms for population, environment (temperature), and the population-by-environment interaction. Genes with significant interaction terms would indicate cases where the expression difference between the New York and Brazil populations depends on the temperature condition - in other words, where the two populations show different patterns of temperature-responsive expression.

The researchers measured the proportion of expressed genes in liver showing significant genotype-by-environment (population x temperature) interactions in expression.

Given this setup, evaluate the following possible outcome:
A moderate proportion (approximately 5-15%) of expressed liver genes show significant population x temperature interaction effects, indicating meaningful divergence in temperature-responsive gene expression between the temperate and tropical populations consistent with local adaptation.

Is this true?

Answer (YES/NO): YES